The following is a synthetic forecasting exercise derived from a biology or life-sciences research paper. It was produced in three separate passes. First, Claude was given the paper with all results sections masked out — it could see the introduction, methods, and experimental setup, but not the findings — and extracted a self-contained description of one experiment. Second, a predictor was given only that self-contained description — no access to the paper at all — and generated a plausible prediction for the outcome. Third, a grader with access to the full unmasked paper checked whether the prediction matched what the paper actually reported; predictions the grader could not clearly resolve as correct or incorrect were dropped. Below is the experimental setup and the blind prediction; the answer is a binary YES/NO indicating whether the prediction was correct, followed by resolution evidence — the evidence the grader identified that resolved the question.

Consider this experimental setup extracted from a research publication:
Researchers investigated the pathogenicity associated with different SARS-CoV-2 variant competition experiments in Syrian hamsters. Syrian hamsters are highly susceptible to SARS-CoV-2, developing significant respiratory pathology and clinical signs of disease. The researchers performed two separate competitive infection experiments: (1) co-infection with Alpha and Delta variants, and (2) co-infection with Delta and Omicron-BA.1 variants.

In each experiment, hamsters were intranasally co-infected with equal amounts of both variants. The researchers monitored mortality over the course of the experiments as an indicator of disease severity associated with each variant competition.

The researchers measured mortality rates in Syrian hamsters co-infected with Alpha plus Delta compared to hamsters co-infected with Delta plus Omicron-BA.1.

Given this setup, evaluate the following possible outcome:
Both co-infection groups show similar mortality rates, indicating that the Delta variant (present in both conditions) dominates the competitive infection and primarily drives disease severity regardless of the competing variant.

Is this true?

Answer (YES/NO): NO